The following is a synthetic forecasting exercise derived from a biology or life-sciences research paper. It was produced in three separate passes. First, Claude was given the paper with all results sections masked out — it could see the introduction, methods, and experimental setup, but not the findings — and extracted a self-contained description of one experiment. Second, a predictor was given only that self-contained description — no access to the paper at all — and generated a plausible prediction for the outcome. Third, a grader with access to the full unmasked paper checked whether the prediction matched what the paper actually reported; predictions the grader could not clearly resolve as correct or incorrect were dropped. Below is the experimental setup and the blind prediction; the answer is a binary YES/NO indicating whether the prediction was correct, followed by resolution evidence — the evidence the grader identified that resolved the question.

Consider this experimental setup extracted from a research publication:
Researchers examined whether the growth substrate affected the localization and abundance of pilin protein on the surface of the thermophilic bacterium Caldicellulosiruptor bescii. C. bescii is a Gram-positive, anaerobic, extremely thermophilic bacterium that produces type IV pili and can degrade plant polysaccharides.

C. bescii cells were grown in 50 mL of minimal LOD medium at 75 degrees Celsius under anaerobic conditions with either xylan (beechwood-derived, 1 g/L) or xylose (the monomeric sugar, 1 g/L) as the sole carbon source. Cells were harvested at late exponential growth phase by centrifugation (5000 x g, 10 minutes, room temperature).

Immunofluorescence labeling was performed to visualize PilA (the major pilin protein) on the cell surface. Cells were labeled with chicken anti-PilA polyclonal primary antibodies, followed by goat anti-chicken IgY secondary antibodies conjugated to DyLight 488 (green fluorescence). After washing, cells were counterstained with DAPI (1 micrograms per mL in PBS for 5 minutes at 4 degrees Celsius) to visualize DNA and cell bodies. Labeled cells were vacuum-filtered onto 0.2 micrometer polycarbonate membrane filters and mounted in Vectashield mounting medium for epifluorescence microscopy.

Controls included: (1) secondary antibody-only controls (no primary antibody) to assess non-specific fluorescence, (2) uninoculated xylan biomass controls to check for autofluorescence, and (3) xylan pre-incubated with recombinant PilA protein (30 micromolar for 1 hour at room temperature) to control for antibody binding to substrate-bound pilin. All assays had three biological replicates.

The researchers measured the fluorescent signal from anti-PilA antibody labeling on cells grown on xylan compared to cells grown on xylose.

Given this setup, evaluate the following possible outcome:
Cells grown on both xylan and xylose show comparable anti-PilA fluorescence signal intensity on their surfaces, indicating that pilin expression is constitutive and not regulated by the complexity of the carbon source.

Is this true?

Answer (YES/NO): NO